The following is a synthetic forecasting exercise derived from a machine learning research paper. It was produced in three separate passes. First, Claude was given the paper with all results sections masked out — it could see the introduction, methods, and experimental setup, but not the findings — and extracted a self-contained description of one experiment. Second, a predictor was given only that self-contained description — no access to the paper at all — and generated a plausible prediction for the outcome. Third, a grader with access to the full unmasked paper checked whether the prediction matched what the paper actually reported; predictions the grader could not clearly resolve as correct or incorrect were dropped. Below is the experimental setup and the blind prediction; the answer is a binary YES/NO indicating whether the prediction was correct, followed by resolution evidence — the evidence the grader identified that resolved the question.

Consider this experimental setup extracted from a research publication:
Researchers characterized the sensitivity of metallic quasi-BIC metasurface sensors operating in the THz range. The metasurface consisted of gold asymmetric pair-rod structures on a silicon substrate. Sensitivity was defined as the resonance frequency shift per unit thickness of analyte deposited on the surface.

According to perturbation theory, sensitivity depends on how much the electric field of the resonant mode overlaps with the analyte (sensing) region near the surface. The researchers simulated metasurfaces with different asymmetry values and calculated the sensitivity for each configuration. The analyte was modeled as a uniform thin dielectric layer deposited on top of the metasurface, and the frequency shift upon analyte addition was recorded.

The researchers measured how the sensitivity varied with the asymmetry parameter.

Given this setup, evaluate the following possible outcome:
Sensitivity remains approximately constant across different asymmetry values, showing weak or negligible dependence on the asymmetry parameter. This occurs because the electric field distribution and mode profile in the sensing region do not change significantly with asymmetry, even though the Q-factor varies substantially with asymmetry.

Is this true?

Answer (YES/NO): NO